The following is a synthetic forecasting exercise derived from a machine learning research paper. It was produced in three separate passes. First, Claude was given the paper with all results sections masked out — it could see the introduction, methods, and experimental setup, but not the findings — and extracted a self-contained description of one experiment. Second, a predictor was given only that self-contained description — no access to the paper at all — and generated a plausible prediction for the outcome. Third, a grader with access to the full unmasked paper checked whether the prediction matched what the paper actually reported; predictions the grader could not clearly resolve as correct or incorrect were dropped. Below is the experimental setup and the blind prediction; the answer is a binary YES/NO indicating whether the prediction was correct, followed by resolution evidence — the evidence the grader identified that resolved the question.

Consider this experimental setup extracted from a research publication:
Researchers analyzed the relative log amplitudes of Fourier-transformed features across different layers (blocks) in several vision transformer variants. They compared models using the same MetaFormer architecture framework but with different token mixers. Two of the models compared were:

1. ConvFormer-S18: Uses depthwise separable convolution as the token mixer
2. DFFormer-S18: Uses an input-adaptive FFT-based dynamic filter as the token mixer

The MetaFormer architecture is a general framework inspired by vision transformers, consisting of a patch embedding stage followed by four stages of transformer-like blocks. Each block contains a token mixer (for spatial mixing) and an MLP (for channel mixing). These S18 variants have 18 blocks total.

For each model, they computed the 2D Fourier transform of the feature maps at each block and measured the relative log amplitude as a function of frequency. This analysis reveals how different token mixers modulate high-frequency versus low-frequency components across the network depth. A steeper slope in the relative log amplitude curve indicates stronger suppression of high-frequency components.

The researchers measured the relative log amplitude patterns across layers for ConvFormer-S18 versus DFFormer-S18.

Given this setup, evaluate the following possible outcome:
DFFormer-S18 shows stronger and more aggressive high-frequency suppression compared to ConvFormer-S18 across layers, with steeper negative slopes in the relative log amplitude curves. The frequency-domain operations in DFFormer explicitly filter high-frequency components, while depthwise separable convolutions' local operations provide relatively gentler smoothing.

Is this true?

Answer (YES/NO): NO